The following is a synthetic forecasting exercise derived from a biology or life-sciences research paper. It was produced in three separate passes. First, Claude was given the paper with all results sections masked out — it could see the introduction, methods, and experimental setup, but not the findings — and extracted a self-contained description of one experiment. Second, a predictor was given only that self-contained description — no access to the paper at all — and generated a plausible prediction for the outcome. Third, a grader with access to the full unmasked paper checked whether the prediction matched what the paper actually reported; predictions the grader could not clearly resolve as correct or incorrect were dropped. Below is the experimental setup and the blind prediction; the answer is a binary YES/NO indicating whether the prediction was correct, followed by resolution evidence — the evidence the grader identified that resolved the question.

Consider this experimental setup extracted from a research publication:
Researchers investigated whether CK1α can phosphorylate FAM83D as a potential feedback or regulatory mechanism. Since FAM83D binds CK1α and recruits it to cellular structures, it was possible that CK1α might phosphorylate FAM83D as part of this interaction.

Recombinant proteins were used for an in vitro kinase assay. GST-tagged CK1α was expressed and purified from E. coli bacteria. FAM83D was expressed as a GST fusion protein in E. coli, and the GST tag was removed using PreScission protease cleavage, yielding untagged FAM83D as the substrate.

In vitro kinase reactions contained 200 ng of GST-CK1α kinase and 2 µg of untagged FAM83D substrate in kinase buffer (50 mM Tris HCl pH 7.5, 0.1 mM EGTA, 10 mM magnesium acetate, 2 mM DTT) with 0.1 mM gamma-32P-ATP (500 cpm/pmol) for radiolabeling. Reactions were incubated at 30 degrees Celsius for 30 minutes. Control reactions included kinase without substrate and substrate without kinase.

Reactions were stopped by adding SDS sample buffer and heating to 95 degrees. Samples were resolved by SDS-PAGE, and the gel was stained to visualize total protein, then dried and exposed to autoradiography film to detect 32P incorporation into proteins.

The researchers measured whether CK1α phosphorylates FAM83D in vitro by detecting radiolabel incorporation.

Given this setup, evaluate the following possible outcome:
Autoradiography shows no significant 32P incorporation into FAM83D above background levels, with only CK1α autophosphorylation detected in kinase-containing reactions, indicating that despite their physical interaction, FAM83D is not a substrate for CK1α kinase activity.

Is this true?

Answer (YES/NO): YES